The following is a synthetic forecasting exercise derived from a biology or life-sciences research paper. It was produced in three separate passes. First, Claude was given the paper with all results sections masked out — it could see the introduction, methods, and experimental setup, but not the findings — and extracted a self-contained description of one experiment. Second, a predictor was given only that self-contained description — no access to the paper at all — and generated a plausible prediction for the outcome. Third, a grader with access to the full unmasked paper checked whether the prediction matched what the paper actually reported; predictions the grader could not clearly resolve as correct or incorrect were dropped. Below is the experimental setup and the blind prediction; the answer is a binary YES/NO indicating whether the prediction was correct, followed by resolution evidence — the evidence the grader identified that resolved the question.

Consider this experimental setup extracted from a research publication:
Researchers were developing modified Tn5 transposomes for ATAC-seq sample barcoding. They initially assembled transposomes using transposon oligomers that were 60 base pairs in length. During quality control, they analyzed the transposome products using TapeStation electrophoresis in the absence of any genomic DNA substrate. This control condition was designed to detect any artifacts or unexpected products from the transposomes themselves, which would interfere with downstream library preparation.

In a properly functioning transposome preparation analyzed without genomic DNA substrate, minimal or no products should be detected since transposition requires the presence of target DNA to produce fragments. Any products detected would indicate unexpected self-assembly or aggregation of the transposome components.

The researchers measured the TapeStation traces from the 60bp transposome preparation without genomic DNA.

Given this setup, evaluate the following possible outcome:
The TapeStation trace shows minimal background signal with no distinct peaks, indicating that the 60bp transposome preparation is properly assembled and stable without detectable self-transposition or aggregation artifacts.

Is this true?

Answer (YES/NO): NO